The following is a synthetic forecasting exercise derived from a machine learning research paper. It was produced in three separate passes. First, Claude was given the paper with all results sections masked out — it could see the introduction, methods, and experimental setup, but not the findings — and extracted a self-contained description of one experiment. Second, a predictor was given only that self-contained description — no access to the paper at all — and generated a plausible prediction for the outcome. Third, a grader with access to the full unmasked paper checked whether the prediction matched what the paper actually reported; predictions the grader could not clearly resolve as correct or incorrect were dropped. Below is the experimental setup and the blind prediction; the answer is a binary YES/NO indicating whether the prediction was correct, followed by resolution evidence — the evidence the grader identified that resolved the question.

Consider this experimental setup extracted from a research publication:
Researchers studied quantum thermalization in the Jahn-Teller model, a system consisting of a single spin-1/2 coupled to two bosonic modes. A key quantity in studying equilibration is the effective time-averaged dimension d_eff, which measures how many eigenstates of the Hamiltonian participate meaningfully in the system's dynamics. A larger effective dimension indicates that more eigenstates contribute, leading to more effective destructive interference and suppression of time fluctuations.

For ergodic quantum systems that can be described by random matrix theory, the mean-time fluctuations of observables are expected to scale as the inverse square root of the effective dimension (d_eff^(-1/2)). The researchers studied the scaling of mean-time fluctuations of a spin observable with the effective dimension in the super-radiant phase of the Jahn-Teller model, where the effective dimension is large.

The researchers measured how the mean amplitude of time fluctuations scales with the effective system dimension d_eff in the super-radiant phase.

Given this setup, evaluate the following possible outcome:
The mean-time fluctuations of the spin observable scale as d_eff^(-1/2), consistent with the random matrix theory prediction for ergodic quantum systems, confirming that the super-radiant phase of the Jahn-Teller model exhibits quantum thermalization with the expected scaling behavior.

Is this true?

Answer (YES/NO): NO